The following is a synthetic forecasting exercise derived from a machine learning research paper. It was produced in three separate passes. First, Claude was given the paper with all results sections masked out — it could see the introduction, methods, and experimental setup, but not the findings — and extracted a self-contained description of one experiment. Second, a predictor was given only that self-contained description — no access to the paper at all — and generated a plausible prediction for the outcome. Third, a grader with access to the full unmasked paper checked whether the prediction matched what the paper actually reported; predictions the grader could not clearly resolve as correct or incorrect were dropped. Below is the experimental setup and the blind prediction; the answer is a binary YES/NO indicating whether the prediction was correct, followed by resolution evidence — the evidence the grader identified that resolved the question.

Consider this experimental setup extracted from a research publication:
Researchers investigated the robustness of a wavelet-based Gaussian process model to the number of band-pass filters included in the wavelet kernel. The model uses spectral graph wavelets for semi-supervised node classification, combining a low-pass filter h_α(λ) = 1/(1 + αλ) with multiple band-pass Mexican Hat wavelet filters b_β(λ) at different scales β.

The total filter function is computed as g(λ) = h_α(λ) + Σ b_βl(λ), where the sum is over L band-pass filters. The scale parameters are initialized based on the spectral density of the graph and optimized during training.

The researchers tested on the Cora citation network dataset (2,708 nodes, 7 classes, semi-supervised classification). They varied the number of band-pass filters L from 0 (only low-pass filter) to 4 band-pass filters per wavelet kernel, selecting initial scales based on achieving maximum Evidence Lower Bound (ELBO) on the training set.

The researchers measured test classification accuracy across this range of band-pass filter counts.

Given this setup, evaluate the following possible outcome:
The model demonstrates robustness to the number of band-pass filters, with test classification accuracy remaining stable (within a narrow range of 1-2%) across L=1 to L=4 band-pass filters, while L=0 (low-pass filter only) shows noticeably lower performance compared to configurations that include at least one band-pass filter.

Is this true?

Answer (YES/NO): NO